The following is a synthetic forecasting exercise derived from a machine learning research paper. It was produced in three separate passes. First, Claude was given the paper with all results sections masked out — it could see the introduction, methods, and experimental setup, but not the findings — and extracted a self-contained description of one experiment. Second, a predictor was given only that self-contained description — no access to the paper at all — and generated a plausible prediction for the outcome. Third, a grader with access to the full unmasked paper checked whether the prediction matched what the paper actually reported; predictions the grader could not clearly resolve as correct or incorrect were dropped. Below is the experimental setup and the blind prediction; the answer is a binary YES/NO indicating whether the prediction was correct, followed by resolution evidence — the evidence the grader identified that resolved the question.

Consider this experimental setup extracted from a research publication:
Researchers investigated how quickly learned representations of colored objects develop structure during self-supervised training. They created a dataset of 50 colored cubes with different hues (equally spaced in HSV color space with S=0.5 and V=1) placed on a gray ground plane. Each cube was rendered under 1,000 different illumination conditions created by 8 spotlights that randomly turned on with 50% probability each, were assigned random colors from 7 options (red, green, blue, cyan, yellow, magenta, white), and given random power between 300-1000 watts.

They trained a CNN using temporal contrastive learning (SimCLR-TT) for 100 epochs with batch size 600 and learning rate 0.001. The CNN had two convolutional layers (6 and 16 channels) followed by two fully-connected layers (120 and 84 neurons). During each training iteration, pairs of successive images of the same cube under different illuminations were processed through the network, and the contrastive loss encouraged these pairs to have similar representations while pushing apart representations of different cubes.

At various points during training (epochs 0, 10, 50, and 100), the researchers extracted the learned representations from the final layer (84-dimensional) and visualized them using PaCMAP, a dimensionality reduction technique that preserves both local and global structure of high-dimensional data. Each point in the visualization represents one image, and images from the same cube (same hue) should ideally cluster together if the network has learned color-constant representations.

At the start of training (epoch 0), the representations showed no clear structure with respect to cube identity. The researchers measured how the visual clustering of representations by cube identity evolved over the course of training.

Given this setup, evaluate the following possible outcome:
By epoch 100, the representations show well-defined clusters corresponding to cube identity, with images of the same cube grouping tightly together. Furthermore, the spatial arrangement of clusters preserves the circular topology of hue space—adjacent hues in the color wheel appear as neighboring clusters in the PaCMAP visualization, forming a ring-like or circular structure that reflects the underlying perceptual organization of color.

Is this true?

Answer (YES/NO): YES